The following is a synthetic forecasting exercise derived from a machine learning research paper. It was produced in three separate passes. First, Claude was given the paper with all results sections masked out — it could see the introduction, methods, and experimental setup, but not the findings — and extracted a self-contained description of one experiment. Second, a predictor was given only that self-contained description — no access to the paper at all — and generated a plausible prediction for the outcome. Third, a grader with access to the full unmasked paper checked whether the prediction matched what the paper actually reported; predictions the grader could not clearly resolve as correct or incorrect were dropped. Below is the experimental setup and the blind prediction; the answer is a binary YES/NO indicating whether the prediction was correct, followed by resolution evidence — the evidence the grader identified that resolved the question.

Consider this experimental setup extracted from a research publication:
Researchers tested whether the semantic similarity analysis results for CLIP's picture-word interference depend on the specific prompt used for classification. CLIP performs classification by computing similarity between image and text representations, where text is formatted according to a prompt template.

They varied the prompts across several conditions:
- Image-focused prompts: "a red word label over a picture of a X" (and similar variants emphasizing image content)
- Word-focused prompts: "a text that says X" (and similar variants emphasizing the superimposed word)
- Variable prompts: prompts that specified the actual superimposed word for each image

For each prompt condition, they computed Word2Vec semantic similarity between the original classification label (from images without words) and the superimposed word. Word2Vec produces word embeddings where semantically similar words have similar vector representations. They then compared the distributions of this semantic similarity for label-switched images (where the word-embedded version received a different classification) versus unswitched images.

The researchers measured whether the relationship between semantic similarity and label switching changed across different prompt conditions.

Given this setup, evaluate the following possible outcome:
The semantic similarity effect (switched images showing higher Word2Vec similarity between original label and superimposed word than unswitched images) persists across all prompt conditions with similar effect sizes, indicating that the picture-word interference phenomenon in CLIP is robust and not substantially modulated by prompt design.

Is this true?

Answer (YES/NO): NO